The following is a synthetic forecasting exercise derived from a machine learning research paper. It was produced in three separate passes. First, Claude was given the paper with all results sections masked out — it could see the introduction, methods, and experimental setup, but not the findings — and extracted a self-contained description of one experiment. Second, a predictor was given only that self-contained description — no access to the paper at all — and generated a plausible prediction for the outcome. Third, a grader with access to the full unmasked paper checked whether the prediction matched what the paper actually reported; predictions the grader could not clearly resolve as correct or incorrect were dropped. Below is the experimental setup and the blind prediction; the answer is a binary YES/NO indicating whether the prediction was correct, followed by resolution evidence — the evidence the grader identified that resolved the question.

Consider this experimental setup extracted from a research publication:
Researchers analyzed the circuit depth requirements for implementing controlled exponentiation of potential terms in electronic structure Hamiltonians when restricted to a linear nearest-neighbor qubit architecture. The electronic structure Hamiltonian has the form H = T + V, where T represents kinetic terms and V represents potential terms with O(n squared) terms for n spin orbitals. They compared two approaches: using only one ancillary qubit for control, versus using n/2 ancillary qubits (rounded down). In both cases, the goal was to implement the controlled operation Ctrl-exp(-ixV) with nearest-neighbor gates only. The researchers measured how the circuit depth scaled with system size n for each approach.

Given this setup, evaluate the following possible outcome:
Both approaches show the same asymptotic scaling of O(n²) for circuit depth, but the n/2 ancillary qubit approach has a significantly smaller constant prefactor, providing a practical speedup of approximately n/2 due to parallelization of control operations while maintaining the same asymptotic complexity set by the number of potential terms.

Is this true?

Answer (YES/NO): NO